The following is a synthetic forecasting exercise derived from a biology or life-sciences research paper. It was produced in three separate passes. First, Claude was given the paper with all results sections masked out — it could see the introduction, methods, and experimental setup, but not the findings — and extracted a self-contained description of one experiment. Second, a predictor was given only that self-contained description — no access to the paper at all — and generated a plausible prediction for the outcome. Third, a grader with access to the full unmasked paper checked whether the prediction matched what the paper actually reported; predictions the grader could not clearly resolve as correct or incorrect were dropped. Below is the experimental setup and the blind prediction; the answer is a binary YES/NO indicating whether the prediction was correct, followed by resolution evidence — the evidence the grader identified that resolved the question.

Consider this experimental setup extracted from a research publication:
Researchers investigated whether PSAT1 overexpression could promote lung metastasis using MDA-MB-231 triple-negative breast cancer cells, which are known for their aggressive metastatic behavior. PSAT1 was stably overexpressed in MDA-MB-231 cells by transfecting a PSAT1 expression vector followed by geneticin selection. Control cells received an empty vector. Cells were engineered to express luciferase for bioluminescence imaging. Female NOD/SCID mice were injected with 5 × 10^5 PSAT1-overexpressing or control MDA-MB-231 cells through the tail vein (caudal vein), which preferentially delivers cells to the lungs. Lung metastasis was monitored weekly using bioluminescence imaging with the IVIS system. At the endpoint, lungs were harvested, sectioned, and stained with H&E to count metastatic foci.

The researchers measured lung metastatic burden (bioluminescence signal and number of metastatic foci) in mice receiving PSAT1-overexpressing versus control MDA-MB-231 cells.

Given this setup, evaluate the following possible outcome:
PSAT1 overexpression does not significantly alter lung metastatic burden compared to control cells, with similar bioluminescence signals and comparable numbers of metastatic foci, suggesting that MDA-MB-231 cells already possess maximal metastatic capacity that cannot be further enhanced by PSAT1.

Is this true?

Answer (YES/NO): NO